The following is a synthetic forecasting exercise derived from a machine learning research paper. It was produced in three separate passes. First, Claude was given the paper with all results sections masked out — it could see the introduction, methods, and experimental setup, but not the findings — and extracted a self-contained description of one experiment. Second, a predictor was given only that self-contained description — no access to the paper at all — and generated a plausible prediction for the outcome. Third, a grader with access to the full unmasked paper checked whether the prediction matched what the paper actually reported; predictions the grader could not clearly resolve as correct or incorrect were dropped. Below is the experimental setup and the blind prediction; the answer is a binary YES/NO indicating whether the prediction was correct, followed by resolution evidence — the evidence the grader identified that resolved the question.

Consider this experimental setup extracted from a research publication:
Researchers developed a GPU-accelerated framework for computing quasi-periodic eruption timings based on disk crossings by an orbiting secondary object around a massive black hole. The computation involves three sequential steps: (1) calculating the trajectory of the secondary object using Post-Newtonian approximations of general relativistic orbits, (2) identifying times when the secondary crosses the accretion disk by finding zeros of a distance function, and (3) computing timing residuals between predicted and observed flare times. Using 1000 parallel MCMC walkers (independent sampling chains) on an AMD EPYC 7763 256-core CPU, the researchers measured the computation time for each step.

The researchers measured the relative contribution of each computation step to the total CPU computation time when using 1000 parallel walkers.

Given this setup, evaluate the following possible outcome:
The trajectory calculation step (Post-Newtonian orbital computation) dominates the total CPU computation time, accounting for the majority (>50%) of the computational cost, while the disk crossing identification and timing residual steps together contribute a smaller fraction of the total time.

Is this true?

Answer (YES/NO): YES